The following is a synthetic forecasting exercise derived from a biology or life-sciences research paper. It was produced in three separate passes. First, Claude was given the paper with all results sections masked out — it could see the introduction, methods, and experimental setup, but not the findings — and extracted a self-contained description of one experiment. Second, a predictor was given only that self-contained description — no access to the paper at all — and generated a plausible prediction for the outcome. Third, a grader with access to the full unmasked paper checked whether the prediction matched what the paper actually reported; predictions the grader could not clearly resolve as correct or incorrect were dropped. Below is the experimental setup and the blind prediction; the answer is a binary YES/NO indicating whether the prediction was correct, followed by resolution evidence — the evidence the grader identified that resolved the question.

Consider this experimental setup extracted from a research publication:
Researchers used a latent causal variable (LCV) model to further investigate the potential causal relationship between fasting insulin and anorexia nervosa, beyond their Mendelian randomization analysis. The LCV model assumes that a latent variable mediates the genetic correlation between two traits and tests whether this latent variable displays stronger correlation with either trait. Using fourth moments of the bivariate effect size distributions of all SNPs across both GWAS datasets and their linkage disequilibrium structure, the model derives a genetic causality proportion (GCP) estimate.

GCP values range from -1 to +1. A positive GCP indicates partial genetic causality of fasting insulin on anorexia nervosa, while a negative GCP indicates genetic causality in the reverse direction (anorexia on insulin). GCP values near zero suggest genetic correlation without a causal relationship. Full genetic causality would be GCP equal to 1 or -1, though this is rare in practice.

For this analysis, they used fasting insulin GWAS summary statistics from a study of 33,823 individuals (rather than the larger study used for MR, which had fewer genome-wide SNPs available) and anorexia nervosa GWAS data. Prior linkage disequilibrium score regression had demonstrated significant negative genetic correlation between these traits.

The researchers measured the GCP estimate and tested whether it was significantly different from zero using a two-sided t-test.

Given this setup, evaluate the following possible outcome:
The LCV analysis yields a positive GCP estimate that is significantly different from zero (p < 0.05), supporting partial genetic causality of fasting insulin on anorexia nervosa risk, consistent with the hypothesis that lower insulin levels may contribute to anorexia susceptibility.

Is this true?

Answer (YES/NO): NO